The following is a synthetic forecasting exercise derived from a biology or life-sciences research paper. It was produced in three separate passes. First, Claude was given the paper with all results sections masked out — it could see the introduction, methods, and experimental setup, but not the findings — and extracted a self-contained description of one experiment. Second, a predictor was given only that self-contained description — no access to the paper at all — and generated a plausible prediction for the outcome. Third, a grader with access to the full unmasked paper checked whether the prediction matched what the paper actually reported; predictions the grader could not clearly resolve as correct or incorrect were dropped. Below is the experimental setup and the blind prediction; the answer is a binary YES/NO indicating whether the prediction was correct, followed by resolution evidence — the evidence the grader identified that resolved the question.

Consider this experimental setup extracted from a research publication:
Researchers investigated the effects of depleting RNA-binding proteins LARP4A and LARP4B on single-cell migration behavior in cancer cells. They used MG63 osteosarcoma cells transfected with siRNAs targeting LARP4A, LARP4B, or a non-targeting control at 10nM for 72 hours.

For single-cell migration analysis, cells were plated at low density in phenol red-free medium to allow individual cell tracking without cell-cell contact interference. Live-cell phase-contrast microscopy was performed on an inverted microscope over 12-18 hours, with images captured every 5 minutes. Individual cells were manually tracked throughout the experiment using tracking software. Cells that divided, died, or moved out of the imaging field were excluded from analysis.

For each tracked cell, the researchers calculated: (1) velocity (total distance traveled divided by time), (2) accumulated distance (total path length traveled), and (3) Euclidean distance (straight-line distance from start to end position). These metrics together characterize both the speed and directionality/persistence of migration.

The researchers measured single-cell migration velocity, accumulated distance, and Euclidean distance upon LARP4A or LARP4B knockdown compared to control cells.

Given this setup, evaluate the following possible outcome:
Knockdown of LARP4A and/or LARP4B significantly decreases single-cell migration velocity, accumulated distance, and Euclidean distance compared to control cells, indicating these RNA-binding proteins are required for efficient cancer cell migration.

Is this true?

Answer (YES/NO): YES